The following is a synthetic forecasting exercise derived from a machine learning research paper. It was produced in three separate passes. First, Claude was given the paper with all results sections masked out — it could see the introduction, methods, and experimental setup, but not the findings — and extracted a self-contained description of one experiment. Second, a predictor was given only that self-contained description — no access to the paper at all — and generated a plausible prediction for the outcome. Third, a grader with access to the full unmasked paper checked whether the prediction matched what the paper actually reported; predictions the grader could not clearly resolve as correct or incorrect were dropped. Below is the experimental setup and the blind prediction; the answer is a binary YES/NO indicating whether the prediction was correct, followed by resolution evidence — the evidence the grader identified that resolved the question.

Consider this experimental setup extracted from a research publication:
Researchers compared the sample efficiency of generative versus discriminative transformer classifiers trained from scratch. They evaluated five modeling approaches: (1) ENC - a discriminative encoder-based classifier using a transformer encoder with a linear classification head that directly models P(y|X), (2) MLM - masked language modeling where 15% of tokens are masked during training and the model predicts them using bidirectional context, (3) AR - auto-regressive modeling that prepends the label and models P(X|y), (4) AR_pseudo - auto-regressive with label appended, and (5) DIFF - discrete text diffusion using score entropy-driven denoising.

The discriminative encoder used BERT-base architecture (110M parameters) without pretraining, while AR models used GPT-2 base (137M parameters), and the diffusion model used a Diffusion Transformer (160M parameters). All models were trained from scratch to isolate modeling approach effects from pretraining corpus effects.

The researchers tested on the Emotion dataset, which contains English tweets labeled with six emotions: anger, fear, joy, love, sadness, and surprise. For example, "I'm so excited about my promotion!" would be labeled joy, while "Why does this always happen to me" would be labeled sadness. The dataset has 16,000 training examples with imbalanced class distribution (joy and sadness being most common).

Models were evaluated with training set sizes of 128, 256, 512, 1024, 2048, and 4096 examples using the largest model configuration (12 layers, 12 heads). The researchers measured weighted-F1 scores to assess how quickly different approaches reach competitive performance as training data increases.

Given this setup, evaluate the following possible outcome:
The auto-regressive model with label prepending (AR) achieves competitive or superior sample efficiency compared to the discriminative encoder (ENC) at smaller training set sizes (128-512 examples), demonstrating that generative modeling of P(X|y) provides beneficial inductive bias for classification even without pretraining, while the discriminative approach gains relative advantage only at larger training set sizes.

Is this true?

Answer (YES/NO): NO